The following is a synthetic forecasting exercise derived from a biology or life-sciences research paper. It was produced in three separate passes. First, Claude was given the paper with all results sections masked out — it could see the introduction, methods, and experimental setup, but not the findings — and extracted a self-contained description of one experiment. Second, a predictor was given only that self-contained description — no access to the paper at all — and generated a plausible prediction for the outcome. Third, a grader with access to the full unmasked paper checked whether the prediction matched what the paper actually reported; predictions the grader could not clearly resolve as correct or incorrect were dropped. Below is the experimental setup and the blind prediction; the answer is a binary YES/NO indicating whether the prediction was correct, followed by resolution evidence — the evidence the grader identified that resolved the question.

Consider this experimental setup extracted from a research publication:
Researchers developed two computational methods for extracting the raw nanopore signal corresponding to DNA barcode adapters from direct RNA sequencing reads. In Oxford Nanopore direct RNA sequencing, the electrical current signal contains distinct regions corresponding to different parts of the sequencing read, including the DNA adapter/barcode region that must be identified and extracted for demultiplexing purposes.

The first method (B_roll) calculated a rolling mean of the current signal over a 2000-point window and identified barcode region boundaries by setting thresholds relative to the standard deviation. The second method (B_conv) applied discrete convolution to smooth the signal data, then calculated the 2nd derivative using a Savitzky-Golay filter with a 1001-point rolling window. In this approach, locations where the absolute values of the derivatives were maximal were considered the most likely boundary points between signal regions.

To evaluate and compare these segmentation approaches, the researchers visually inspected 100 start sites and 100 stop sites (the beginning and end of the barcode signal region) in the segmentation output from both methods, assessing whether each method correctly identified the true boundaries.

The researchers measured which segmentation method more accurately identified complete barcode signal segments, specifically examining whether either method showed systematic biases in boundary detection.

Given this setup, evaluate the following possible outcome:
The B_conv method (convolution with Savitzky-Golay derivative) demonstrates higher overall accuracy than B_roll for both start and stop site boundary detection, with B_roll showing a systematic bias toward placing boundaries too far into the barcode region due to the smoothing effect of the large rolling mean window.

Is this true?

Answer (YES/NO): NO